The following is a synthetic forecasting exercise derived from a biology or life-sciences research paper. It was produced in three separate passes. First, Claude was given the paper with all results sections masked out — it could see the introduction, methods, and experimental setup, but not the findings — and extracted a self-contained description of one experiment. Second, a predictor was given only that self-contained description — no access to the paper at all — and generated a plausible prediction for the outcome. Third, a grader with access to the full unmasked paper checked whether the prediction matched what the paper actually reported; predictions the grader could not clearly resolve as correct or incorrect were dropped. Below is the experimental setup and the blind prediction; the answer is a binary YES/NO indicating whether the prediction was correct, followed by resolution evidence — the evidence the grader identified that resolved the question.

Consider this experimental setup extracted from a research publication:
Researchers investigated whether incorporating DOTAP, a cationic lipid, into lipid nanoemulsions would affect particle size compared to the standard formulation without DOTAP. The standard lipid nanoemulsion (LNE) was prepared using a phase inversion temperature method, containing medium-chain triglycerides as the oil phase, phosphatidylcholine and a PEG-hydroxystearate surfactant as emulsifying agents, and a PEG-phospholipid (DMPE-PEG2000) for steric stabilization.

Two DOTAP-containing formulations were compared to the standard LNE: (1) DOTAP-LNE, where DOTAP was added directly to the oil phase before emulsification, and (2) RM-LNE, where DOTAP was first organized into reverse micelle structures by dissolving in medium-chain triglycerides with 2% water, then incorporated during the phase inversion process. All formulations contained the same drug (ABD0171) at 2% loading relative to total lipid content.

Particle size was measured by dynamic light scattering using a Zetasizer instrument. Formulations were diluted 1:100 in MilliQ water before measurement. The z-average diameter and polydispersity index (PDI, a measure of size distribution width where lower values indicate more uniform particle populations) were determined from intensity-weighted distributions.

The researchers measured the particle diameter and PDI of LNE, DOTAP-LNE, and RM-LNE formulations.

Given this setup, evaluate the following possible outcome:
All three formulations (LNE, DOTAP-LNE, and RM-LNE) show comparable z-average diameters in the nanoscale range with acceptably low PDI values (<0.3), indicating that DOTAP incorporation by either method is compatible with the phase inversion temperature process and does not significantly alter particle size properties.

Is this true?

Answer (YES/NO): NO